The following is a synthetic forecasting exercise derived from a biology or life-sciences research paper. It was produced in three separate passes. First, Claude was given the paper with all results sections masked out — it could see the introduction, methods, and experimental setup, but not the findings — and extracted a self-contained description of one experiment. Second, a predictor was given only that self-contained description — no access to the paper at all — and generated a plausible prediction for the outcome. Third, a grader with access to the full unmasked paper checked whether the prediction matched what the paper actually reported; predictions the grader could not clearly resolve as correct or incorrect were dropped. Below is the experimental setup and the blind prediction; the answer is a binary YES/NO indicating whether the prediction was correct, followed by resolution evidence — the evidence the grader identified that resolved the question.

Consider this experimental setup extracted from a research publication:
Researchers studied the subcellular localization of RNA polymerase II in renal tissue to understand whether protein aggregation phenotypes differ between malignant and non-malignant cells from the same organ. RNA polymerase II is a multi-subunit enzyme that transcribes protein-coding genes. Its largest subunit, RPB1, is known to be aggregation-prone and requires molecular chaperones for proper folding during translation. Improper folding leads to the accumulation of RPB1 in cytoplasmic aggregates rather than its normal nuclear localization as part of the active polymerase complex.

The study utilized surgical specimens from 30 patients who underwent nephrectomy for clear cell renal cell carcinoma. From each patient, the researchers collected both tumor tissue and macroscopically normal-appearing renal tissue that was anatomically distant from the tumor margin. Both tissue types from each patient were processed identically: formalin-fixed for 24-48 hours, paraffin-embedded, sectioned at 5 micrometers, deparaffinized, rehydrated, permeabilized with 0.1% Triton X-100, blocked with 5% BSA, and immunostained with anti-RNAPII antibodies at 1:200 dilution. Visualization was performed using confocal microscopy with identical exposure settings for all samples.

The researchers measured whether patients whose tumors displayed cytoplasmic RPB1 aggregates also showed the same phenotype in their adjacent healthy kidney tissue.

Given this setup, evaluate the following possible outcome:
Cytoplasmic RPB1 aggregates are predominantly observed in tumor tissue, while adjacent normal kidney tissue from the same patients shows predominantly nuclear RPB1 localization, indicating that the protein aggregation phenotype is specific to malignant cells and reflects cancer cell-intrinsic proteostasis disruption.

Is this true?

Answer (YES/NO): YES